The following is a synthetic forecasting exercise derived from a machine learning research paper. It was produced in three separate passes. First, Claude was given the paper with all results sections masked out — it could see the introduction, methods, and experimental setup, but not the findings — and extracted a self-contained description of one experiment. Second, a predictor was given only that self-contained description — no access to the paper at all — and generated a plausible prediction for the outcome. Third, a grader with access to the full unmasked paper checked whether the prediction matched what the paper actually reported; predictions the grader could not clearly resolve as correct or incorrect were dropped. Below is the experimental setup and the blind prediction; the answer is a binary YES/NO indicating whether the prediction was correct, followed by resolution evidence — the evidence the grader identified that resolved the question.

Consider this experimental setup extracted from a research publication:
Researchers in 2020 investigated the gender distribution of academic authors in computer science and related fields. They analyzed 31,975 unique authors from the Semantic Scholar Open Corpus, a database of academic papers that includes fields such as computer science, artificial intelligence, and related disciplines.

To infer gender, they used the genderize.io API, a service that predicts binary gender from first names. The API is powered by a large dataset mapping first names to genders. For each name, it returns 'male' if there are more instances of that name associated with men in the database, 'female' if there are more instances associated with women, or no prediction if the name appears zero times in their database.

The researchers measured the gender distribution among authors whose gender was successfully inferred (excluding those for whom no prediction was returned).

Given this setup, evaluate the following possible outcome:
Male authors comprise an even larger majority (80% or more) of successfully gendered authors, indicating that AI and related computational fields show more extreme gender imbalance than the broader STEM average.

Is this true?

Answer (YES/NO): NO